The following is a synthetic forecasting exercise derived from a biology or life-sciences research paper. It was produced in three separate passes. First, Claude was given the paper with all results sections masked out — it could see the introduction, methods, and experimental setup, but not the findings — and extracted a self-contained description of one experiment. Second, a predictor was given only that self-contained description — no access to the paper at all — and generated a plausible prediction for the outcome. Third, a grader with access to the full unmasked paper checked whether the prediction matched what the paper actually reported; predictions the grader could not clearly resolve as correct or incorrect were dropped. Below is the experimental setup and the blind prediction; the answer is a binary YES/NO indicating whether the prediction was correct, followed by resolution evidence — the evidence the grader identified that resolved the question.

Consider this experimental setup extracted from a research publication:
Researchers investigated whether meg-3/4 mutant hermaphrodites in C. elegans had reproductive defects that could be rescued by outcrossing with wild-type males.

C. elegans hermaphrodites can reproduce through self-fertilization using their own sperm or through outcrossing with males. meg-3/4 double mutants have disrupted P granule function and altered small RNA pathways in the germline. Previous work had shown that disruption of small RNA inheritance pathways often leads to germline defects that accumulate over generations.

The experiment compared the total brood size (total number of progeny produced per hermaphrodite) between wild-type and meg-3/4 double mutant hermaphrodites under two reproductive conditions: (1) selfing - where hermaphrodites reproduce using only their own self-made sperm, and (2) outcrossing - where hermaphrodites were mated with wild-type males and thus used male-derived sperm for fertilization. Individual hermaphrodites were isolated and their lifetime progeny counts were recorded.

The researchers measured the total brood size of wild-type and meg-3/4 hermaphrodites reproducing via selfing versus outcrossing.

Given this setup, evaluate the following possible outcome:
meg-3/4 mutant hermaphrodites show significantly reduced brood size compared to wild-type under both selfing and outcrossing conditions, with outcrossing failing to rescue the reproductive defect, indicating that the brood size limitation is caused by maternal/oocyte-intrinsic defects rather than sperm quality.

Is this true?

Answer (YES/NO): NO